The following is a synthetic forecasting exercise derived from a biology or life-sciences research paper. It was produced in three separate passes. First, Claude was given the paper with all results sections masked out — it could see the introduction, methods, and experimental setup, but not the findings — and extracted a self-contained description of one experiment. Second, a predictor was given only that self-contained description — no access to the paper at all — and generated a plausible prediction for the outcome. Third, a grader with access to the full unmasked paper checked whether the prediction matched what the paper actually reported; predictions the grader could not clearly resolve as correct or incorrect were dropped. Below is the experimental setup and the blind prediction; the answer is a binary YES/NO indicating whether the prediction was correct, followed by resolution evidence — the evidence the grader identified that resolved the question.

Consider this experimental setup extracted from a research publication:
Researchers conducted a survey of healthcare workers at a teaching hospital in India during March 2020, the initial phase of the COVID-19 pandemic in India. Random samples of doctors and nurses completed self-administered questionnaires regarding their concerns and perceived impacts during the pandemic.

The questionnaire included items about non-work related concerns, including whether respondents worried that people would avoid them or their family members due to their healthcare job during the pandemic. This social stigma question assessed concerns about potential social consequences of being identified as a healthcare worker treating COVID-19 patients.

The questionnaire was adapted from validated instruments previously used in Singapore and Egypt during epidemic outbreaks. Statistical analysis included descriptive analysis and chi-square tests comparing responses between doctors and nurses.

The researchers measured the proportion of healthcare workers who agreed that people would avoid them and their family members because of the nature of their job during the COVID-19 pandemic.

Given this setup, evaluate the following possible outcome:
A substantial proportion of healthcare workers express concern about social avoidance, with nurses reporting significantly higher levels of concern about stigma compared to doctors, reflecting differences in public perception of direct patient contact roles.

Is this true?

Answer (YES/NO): NO